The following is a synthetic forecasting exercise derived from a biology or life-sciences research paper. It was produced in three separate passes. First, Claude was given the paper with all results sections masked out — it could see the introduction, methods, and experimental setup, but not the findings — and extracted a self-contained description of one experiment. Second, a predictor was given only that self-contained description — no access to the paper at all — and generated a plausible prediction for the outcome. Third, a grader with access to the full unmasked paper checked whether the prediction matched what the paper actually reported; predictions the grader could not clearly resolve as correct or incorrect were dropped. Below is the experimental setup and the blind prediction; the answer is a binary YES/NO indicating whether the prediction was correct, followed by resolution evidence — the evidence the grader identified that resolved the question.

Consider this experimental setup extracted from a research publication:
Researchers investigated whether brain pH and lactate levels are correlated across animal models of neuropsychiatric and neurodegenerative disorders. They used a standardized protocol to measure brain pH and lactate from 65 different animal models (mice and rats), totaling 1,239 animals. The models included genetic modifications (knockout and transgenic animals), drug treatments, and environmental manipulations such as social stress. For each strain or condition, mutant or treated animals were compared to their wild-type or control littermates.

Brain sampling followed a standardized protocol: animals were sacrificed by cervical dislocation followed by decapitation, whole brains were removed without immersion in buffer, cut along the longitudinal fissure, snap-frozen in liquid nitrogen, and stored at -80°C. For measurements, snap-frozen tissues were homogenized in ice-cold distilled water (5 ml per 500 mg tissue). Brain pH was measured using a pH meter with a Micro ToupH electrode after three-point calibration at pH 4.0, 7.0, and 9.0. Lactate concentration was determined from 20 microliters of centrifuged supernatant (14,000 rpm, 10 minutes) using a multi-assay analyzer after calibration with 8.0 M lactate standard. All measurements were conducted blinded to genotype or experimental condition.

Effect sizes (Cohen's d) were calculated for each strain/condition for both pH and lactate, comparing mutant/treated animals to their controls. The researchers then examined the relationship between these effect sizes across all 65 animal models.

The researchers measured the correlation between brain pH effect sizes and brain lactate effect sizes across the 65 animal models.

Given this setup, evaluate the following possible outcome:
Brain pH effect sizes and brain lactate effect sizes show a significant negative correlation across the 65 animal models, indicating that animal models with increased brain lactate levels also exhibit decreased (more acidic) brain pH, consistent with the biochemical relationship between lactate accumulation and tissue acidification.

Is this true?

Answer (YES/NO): YES